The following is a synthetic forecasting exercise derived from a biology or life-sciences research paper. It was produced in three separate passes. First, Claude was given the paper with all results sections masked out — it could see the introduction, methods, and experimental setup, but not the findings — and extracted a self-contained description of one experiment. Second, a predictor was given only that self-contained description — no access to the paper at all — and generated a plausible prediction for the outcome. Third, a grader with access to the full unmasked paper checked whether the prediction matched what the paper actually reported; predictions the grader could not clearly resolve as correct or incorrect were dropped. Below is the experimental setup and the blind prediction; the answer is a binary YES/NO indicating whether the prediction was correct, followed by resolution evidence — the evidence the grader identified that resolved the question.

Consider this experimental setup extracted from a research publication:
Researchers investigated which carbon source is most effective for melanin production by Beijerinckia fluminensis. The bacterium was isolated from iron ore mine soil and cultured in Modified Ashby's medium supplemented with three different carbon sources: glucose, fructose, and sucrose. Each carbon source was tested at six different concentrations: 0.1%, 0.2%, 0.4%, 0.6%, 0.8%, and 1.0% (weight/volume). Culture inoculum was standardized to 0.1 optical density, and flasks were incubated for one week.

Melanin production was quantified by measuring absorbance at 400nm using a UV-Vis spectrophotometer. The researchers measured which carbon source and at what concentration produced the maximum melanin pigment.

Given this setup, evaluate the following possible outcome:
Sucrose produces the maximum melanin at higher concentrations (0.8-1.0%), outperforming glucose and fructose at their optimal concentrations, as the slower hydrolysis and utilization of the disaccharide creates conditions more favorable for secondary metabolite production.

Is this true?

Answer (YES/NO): NO